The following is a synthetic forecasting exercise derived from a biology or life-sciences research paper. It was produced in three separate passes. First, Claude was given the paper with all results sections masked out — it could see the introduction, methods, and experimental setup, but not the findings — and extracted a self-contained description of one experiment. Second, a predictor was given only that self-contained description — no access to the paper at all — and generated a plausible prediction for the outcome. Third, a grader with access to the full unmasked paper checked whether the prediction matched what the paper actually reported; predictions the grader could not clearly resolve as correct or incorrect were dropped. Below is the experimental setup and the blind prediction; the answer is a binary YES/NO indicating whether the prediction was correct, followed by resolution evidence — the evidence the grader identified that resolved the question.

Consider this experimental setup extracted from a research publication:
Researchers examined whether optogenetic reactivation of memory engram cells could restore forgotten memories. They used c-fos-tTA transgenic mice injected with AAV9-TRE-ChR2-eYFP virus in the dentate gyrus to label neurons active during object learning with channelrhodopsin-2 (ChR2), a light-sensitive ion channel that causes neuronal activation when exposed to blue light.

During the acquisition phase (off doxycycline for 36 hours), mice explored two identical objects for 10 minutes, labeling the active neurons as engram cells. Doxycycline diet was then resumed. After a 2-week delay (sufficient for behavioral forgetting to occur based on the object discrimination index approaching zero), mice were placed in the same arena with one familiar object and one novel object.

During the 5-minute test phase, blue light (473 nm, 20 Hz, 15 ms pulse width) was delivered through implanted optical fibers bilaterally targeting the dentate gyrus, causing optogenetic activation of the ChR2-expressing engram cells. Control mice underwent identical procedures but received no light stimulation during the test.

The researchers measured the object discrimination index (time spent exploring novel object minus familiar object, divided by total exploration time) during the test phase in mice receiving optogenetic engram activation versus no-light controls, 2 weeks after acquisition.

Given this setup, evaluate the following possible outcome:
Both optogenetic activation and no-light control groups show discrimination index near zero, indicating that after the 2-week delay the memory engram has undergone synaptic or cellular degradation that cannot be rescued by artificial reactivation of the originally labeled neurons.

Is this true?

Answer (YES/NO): NO